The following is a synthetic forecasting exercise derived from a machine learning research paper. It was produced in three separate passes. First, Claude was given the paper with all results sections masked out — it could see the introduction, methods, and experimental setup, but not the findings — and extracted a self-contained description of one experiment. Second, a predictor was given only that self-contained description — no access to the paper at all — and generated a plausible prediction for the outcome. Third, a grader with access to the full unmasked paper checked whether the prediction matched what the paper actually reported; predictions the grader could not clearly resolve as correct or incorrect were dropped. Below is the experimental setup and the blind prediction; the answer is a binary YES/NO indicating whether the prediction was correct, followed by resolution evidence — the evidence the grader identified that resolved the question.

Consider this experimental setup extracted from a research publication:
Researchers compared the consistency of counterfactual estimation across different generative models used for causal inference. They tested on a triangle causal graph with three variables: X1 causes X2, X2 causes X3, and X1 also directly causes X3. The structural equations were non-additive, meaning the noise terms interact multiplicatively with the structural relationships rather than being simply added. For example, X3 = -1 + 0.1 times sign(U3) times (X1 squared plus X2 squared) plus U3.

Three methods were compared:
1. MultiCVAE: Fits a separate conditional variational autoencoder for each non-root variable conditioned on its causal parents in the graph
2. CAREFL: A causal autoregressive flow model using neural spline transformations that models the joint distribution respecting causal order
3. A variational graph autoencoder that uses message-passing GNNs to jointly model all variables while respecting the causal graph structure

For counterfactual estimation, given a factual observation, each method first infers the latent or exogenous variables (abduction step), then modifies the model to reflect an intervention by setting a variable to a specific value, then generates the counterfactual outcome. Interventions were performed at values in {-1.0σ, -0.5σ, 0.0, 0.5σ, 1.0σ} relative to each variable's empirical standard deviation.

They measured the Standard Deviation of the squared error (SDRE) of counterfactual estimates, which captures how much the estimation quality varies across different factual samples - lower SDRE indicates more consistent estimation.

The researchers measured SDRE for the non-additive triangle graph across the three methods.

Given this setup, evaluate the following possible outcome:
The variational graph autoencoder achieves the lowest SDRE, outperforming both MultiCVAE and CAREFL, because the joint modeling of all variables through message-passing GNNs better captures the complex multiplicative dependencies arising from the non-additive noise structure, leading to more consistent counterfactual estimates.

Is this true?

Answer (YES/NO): NO